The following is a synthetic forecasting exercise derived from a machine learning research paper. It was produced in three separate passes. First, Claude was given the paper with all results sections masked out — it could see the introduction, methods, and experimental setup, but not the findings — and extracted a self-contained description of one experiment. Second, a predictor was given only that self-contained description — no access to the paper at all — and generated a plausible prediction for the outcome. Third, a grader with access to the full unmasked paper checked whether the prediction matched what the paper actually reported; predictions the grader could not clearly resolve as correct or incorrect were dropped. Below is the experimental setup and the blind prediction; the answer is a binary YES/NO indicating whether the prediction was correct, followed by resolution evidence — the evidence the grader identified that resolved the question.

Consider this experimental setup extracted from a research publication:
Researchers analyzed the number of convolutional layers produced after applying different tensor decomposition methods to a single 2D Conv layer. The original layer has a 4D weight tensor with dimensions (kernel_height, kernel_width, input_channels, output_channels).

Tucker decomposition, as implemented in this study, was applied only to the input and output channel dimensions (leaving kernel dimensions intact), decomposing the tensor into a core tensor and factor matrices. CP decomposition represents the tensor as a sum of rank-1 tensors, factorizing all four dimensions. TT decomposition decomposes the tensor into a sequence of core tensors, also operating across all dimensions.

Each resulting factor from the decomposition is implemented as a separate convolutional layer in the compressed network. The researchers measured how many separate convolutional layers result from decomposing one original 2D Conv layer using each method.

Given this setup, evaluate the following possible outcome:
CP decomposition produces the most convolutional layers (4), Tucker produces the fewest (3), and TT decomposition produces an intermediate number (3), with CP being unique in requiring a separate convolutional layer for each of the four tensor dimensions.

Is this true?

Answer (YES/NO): NO